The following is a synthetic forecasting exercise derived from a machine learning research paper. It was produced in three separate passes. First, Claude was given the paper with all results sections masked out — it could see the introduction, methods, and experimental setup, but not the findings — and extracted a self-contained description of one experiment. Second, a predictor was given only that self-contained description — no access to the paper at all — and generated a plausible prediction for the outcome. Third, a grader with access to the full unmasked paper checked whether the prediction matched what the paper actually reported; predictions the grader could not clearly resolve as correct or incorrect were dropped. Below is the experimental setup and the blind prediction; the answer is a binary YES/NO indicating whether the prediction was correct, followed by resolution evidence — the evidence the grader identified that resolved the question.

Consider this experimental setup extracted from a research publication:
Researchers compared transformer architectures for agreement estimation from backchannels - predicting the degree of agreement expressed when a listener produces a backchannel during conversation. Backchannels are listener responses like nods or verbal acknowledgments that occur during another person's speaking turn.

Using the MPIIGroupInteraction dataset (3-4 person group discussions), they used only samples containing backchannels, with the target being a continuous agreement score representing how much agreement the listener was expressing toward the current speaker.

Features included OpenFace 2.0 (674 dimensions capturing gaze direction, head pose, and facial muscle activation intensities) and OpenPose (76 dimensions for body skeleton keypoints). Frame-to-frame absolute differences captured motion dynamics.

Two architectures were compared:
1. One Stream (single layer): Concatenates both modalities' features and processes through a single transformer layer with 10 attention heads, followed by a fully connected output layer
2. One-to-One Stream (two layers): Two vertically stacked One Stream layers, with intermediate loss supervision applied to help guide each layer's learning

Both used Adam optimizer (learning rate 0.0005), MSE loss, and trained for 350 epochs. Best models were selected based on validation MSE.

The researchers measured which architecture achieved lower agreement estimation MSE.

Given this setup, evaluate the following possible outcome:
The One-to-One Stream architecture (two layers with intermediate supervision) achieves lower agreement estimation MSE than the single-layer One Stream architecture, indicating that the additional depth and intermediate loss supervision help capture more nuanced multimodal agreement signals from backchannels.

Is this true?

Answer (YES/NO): YES